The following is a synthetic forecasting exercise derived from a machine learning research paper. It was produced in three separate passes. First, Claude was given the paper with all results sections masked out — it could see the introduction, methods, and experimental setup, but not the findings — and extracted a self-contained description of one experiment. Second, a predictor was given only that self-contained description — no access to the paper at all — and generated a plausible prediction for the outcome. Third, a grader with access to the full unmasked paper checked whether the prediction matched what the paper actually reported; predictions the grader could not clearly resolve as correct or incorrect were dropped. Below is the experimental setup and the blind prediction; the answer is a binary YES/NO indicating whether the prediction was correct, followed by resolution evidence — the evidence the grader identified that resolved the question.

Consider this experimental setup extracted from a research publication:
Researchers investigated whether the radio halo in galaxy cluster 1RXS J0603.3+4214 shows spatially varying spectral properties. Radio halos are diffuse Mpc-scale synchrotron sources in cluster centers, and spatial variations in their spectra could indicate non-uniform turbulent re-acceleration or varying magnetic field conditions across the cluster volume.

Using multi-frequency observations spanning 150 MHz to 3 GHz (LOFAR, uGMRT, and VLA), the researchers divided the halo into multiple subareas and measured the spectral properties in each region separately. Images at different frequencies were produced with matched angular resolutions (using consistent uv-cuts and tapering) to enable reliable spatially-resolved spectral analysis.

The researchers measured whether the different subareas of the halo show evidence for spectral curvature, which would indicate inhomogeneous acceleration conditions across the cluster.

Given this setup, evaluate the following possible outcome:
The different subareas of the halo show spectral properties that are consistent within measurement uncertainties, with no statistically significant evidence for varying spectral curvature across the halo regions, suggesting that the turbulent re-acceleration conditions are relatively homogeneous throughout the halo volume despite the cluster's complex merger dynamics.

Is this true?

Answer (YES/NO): YES